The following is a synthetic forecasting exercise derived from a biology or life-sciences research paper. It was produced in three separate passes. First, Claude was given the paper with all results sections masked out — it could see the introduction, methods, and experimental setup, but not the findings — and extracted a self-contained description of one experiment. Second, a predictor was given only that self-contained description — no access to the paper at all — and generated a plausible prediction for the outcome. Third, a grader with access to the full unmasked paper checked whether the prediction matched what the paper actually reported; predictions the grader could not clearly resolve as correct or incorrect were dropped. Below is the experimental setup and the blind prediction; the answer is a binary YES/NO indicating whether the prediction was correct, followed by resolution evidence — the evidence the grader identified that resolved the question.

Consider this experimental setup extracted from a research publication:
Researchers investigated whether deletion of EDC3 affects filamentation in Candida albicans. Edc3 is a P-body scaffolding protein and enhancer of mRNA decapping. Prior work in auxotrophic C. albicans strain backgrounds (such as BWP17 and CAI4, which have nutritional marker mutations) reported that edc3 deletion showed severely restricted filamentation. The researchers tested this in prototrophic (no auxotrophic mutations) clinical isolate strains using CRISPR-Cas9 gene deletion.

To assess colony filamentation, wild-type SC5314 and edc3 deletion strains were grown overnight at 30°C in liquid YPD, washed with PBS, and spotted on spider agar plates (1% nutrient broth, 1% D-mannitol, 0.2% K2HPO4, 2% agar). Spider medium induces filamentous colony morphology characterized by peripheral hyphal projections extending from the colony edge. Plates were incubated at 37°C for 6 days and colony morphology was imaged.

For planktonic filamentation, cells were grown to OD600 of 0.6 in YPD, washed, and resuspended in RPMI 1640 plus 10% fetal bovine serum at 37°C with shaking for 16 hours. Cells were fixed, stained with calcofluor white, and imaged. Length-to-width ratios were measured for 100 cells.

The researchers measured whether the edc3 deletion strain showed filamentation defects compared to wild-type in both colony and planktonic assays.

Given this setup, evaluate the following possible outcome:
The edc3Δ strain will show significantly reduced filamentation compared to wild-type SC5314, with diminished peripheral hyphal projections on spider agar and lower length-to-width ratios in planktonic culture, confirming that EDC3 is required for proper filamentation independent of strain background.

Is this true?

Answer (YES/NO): NO